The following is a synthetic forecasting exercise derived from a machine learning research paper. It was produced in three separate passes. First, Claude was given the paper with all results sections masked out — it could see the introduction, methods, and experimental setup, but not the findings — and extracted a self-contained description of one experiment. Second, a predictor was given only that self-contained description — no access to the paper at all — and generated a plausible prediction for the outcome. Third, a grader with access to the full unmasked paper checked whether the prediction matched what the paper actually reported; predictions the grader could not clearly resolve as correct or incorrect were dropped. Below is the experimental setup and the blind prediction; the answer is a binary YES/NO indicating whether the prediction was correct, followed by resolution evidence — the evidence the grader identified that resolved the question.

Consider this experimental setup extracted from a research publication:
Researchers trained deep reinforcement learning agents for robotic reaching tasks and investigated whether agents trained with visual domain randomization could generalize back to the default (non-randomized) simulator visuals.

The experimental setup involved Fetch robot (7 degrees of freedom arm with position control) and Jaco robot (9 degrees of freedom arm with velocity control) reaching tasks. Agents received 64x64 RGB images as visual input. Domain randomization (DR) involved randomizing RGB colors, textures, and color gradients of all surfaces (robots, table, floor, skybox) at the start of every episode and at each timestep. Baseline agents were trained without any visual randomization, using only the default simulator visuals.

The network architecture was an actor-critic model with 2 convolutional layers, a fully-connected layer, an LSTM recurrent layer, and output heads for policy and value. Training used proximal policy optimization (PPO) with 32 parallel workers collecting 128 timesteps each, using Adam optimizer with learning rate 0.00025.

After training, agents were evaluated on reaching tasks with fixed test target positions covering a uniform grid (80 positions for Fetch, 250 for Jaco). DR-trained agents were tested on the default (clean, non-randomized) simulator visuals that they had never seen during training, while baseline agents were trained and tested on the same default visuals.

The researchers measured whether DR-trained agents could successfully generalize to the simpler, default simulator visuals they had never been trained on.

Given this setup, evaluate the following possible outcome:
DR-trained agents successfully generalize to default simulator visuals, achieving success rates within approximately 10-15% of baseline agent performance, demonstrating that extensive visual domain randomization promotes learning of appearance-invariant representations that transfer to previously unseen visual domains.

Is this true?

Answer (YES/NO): NO